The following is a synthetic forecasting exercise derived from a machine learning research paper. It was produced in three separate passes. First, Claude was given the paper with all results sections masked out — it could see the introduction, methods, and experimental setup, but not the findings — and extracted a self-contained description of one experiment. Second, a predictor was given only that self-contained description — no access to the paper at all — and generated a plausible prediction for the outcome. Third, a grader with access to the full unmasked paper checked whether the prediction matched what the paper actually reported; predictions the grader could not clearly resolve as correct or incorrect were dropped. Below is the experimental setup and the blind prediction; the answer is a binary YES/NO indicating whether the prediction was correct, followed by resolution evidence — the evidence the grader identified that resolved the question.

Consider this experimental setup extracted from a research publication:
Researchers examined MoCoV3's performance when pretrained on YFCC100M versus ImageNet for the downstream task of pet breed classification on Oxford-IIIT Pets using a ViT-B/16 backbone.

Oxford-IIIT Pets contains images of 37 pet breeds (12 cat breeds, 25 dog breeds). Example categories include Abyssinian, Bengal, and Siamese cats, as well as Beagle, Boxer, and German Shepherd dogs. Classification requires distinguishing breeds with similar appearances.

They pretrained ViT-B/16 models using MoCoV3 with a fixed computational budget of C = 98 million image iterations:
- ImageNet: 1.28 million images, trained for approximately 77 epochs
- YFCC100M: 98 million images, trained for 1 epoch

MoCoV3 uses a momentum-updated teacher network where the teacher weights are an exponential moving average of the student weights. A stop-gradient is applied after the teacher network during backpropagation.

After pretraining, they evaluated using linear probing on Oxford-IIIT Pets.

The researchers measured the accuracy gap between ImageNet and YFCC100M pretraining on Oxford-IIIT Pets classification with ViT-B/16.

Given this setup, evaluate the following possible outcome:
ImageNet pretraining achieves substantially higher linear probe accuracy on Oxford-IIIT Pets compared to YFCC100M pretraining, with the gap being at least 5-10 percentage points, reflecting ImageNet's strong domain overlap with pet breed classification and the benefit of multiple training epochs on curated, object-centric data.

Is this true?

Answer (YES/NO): YES